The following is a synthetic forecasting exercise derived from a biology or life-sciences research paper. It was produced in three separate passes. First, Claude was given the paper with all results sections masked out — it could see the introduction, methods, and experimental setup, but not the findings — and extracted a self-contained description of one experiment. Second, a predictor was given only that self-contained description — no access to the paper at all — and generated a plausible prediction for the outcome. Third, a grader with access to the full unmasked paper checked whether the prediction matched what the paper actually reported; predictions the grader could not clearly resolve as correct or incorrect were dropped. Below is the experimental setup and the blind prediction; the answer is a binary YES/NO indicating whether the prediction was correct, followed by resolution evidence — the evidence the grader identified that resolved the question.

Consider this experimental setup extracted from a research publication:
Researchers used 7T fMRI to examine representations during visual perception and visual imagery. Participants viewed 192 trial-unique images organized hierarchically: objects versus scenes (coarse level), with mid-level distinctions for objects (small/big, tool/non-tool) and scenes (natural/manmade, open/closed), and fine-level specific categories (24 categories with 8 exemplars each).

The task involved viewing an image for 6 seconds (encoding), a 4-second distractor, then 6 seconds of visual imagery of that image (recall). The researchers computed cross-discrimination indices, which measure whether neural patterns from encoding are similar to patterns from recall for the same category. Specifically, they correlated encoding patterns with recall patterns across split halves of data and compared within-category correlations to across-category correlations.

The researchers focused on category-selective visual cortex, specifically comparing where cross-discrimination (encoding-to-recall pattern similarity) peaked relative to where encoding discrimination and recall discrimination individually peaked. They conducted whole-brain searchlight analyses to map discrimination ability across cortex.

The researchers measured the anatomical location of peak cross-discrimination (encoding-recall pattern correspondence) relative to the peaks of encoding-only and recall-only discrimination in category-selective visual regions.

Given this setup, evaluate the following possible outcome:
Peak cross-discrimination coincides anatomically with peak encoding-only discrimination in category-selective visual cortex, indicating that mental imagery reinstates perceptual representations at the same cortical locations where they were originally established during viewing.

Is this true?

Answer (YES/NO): NO